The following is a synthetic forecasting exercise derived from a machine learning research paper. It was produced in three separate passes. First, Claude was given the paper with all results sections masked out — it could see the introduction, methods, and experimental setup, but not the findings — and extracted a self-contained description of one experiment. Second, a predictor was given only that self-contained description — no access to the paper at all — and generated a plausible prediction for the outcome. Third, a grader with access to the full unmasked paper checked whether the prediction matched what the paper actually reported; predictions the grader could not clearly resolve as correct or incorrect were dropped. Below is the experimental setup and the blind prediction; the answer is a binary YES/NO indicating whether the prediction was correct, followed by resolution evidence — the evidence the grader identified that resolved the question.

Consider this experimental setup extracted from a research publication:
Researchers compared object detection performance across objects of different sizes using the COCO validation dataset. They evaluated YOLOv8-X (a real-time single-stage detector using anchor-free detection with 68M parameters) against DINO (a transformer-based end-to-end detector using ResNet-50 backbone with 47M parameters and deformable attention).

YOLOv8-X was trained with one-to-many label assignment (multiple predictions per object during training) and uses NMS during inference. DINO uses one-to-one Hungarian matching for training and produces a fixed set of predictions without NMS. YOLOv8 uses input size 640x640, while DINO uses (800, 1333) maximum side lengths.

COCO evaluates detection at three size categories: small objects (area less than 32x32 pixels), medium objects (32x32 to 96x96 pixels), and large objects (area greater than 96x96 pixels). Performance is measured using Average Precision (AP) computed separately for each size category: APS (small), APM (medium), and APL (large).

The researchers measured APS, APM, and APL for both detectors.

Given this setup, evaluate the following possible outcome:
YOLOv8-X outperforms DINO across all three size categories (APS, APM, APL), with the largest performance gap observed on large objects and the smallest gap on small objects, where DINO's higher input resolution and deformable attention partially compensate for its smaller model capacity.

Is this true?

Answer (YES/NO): YES